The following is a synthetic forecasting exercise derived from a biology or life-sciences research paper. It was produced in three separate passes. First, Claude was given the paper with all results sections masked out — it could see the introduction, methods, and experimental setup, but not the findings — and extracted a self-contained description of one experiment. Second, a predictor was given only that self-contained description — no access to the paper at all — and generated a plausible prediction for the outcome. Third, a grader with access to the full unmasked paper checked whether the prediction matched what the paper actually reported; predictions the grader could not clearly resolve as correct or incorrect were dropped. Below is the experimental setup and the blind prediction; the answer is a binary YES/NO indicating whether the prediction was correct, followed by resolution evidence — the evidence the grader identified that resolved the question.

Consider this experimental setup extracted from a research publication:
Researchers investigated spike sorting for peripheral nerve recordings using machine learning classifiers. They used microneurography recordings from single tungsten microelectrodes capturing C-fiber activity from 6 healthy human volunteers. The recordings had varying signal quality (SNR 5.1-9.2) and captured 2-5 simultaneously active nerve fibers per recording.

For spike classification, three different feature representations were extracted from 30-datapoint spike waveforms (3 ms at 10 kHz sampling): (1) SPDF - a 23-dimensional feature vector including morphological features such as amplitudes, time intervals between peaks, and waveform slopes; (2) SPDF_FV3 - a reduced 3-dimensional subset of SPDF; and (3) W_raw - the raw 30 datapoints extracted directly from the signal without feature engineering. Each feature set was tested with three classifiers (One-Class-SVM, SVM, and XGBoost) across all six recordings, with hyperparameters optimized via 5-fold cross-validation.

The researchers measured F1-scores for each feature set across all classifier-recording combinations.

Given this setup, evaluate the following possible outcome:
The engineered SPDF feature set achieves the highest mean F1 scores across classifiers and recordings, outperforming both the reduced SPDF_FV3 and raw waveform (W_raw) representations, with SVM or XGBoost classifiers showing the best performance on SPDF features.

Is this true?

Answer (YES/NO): NO